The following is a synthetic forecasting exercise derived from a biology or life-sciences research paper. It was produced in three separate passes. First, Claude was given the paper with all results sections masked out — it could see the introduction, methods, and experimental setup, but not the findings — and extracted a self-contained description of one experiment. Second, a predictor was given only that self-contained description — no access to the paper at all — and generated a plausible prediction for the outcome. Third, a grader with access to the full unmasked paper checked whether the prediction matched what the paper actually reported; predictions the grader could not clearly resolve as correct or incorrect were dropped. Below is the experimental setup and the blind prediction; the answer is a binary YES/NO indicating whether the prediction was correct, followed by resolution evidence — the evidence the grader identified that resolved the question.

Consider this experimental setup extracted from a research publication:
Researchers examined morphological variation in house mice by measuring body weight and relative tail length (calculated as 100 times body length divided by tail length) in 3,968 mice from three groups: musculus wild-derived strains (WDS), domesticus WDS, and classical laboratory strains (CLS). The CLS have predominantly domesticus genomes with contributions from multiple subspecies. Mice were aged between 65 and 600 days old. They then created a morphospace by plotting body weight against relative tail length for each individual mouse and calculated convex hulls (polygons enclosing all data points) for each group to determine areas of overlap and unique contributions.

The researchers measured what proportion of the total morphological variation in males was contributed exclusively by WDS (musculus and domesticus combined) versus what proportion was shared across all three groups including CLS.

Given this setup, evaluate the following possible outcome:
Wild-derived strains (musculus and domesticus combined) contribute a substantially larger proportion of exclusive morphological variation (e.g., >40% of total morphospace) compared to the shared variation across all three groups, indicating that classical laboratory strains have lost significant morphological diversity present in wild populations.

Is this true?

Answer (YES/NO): YES